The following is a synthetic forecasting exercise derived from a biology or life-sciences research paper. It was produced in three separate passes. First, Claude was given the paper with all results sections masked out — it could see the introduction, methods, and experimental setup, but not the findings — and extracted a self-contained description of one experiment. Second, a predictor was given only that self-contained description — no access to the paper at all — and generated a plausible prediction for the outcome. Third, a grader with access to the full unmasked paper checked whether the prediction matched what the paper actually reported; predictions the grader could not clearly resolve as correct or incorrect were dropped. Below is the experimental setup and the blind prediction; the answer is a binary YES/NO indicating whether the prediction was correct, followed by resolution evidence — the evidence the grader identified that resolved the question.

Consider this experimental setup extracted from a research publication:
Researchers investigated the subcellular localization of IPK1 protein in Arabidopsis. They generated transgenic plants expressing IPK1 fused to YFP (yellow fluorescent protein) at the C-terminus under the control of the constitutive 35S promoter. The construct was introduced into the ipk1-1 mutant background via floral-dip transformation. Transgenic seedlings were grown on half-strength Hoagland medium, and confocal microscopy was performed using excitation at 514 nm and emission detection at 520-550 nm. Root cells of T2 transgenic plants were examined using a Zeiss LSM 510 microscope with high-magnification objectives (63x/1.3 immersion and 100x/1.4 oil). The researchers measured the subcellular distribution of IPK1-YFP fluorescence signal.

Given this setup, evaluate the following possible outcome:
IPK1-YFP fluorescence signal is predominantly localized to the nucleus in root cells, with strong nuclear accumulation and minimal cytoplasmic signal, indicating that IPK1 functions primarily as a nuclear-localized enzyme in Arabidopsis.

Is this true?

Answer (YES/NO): NO